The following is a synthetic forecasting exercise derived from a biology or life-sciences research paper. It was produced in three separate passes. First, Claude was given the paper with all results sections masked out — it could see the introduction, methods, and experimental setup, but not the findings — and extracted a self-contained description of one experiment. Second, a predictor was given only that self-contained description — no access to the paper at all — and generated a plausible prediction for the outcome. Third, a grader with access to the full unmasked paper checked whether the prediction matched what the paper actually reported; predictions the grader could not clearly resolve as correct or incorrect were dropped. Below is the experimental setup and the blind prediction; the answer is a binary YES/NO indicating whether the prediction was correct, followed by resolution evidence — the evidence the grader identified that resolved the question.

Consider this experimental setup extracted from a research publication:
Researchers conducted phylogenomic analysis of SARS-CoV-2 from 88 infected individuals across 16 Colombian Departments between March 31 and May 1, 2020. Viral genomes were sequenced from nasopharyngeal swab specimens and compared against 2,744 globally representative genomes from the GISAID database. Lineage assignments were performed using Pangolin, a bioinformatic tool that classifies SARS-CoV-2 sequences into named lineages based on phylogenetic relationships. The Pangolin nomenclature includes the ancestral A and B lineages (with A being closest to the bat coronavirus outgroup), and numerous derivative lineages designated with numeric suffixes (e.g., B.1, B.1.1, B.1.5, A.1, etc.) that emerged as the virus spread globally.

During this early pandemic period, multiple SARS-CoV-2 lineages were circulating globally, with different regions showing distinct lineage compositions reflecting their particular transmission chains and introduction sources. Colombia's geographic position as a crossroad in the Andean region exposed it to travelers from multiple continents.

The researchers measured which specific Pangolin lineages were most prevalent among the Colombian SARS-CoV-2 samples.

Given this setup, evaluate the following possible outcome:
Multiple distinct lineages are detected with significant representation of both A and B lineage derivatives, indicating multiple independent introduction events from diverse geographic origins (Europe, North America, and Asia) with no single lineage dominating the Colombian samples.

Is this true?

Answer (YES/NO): NO